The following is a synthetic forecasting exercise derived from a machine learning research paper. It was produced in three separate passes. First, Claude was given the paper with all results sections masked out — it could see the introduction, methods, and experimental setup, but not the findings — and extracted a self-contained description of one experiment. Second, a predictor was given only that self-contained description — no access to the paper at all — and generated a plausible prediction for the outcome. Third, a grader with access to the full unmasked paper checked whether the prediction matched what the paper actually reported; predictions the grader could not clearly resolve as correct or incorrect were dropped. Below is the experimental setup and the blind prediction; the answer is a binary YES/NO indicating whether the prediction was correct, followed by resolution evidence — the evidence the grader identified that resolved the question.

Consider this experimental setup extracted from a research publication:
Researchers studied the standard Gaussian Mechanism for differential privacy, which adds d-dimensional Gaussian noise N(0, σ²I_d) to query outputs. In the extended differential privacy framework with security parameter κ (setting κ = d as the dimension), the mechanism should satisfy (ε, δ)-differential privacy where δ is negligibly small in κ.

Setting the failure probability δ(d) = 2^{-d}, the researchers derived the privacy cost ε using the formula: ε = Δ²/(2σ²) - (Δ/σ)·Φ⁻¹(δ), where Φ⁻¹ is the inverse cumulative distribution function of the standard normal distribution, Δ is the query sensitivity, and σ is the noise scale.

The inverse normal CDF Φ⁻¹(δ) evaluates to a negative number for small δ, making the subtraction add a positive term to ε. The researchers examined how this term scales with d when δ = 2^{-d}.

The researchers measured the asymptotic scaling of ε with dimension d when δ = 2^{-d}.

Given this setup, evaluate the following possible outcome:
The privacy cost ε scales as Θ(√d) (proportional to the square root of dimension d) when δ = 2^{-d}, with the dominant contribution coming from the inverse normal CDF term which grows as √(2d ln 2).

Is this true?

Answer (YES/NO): YES